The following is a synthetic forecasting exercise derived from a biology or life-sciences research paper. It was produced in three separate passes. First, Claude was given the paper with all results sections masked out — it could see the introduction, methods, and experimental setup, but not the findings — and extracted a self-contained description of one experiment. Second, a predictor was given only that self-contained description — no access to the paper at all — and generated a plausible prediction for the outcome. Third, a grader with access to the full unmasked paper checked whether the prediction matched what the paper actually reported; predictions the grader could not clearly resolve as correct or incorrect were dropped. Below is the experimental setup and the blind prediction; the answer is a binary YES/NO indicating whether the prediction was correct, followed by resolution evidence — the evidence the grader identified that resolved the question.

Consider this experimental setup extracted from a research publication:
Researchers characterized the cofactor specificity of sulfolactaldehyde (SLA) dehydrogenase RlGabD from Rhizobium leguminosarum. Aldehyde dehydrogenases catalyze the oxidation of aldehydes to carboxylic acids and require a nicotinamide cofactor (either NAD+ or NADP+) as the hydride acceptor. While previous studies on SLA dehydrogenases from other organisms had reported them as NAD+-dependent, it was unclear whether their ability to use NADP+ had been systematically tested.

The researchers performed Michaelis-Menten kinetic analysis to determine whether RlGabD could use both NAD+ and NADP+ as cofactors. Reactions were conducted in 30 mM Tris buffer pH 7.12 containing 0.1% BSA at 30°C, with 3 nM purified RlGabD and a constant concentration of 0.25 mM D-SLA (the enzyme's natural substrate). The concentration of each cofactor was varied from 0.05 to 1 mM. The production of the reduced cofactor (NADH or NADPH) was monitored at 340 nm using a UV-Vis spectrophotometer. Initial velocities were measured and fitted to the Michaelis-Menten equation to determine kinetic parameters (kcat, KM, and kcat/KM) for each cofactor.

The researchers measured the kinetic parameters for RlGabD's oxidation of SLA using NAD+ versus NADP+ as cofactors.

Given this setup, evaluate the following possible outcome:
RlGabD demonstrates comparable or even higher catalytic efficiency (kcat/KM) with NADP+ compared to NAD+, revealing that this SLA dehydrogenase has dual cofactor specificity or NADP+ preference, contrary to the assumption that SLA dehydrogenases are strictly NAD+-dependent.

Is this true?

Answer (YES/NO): YES